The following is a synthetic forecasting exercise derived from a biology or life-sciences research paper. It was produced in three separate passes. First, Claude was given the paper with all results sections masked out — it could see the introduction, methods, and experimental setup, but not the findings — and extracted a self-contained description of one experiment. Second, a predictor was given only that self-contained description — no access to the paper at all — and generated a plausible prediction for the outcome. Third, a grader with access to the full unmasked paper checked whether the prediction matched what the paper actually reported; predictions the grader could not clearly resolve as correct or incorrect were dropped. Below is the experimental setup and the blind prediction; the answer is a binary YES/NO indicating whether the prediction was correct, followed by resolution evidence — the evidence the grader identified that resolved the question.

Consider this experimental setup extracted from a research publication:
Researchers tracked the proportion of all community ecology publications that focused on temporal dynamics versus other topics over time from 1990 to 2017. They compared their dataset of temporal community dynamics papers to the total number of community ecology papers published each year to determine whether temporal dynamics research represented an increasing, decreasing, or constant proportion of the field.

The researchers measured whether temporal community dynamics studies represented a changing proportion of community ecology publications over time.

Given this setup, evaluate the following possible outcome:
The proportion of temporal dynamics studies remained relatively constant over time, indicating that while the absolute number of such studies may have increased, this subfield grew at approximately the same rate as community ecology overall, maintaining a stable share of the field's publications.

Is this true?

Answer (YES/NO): YES